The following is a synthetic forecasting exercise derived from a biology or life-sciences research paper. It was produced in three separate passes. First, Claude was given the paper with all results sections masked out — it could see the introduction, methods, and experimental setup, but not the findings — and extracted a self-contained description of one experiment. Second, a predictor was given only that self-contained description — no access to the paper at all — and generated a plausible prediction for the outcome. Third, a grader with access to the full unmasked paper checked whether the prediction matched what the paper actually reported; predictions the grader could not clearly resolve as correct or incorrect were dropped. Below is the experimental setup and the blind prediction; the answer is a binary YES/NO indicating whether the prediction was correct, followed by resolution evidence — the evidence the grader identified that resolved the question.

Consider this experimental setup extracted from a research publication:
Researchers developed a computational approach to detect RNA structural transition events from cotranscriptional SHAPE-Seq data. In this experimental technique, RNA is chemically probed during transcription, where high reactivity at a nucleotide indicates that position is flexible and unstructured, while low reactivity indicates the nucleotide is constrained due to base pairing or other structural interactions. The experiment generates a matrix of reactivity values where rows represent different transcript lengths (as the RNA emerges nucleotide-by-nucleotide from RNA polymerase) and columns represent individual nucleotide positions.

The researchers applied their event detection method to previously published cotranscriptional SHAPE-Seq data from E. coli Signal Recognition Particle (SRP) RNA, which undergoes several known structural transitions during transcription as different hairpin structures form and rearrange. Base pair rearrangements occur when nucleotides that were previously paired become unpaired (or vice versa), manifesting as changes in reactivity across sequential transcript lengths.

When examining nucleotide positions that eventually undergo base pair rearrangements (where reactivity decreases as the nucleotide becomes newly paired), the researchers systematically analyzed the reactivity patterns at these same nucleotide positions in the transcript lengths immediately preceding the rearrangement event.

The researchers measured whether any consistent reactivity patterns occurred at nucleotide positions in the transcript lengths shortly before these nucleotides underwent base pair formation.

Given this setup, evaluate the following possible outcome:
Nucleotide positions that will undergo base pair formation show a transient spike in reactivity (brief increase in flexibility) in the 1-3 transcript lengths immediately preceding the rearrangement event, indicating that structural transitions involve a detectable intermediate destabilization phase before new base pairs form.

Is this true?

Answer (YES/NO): NO